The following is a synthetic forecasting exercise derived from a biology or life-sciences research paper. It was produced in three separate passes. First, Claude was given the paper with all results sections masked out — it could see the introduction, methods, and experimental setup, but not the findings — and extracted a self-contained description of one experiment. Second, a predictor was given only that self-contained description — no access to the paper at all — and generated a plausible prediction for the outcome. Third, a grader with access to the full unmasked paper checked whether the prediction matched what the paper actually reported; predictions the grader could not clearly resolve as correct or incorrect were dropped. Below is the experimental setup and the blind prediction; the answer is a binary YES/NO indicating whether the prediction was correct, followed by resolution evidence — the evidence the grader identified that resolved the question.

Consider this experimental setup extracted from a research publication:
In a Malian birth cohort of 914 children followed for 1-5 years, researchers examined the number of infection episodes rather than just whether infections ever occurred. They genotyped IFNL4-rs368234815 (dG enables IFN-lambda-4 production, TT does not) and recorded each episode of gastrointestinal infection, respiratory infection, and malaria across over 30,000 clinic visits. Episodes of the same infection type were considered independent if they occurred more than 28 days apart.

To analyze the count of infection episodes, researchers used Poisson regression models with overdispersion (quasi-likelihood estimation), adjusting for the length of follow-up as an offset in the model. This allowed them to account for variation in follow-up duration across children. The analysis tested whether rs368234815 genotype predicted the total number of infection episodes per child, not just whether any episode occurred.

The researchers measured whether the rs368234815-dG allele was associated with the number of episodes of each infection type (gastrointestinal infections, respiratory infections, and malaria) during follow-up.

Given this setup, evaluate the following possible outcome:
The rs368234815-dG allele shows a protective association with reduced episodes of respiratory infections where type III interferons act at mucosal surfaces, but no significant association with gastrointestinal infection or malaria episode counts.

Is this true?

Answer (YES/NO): NO